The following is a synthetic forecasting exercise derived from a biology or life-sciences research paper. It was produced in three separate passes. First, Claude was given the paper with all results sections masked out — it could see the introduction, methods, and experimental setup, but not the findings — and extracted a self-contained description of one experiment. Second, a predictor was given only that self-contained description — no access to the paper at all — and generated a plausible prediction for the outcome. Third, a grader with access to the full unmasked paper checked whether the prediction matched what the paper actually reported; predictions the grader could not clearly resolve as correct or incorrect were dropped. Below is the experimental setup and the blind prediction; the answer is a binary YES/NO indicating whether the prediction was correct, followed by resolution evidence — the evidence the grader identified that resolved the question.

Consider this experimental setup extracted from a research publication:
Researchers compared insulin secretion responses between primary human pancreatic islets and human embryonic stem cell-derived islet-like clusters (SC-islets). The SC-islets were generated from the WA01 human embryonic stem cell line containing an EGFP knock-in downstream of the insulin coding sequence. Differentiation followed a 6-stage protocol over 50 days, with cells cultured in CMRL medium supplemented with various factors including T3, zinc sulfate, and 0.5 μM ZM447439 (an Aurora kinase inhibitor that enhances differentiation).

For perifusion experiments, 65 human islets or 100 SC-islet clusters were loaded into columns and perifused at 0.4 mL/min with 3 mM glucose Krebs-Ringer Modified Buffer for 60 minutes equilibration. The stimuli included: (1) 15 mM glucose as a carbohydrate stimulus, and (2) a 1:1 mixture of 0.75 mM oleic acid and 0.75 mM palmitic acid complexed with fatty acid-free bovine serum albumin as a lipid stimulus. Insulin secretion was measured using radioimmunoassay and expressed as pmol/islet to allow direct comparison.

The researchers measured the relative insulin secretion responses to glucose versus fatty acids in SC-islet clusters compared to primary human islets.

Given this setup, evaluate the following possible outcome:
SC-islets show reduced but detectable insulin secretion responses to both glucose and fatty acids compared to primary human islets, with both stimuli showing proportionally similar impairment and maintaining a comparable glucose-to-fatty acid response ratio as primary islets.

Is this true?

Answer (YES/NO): NO